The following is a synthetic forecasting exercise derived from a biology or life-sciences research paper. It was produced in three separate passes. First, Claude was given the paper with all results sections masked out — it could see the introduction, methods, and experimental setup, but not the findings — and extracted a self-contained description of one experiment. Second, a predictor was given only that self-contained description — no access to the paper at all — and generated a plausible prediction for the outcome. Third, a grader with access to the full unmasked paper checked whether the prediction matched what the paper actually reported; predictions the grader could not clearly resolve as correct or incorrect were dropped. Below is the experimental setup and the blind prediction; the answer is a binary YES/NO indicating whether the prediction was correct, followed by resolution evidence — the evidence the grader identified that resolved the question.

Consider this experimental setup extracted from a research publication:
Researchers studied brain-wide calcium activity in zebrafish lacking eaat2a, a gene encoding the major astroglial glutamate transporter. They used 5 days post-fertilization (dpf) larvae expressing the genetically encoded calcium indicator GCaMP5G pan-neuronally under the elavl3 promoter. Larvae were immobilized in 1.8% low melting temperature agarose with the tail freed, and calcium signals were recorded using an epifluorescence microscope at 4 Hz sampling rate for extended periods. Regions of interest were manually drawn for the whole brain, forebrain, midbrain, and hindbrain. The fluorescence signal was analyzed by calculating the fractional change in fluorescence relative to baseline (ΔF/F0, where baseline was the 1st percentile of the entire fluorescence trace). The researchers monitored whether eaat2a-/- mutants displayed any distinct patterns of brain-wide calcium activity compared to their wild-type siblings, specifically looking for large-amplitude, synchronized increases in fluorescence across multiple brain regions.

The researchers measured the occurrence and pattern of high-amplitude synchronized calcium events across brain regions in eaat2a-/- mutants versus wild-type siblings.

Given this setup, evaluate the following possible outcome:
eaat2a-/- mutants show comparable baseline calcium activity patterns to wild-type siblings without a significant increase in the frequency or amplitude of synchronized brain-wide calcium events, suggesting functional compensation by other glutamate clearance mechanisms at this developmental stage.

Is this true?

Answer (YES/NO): NO